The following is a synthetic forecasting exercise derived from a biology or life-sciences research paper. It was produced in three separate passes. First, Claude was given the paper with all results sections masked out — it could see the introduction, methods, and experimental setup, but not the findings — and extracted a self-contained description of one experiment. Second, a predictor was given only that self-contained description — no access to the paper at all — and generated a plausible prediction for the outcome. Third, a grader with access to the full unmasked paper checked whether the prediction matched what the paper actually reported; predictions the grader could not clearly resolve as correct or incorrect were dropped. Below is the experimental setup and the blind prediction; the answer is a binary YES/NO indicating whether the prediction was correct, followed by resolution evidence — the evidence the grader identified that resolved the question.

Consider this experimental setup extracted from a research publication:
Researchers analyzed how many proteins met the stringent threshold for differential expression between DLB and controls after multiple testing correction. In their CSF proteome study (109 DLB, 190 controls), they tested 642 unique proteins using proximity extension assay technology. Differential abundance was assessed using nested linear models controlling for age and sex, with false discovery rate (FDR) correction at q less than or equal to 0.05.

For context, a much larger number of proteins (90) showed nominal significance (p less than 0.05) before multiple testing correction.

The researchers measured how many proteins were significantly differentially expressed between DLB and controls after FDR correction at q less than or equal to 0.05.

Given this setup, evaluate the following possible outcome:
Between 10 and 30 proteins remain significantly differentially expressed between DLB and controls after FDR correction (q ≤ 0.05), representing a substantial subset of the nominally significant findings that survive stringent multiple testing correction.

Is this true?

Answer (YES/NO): YES